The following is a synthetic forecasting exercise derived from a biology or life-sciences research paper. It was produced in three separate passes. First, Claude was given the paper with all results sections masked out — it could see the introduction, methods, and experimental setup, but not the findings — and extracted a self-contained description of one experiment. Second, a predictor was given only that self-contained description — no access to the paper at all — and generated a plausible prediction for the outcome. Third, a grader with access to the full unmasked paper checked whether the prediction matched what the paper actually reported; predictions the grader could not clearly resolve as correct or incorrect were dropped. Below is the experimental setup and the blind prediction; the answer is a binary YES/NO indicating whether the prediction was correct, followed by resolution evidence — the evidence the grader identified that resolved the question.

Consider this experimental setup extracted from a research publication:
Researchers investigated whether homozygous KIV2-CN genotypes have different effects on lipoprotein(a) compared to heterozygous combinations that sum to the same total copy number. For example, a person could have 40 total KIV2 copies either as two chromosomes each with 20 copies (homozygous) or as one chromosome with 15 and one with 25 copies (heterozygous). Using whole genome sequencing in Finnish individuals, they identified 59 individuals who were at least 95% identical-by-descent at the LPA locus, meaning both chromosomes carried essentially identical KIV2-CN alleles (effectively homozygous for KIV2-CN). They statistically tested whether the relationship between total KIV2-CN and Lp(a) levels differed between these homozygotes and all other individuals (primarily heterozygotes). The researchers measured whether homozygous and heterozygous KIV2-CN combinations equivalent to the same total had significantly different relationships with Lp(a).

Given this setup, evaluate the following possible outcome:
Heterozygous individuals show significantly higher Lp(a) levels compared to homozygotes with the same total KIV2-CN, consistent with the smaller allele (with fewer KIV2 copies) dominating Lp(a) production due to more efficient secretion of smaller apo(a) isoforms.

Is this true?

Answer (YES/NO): NO